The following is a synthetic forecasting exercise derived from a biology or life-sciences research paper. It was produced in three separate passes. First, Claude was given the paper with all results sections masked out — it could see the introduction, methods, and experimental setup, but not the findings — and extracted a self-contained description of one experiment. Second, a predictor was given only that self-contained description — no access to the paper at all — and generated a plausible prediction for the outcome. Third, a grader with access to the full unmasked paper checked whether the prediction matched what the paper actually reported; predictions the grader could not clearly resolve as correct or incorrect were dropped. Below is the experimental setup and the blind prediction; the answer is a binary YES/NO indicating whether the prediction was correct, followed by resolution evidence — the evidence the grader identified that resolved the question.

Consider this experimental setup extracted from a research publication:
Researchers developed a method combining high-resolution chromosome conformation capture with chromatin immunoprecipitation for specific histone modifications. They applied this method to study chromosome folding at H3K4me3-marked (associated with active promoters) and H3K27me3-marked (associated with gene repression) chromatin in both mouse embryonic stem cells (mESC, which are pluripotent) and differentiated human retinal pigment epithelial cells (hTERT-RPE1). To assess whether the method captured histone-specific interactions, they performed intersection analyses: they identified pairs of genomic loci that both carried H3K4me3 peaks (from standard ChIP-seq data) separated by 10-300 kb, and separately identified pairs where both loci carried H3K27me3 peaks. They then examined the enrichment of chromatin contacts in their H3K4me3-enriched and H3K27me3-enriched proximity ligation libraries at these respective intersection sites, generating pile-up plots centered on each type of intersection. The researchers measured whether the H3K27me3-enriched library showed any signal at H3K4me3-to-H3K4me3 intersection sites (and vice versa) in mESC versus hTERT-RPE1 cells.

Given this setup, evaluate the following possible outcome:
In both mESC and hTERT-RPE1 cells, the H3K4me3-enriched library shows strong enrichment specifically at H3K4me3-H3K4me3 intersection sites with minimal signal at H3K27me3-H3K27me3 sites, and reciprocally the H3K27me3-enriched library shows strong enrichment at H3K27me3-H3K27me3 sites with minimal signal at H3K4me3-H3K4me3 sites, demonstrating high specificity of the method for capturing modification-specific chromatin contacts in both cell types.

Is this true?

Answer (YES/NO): NO